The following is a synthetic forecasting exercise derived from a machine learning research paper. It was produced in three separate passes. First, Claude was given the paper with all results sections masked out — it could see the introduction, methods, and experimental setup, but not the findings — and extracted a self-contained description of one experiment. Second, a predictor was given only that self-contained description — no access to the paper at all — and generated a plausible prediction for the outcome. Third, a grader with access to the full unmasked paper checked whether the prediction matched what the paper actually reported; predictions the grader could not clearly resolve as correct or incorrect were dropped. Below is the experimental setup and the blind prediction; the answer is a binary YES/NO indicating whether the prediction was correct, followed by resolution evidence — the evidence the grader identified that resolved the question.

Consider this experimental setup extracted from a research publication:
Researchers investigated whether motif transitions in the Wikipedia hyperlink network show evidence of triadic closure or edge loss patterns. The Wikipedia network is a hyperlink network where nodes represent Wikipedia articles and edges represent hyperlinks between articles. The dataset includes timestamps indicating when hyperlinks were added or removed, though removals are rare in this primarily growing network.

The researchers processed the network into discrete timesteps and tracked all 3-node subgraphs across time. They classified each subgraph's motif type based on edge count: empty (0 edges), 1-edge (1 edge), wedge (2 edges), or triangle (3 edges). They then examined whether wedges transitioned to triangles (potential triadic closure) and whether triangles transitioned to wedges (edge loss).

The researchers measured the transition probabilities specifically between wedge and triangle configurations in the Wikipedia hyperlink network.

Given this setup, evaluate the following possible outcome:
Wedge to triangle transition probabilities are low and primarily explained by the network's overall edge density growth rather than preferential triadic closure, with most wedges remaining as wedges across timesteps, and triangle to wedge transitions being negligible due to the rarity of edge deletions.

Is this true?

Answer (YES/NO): YES